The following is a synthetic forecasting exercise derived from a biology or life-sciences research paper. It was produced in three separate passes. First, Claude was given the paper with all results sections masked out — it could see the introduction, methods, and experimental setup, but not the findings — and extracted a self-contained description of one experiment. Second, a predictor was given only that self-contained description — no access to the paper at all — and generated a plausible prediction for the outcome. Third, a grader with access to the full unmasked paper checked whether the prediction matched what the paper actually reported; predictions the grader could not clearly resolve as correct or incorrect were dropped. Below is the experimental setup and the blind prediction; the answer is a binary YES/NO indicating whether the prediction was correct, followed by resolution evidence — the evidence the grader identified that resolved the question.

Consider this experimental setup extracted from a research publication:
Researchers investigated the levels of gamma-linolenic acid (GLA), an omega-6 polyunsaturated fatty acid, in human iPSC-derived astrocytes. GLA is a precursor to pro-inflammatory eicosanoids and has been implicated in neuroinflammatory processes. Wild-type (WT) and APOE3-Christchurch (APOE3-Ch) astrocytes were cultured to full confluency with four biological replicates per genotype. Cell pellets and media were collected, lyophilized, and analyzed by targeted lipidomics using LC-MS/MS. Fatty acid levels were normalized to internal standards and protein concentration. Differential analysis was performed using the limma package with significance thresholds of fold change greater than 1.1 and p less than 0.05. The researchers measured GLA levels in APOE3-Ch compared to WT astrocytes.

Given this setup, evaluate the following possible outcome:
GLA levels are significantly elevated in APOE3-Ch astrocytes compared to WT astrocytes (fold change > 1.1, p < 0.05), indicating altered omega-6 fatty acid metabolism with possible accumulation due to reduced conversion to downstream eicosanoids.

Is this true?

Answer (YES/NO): NO